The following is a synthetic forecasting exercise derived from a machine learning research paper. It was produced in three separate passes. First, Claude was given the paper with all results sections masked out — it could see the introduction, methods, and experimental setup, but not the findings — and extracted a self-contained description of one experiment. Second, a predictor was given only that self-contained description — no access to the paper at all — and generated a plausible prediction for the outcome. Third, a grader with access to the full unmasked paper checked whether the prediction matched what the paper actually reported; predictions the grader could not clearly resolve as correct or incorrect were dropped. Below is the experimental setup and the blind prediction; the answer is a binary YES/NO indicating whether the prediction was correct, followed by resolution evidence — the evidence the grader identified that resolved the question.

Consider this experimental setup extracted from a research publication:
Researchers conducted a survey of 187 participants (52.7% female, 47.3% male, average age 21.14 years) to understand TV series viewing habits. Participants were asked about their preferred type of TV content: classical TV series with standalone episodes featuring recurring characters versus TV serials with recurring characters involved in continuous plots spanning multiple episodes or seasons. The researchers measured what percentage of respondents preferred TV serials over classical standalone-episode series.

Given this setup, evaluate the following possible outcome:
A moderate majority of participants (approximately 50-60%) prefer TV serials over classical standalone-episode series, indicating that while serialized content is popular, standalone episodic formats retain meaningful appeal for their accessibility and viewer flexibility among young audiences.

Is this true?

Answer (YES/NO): NO